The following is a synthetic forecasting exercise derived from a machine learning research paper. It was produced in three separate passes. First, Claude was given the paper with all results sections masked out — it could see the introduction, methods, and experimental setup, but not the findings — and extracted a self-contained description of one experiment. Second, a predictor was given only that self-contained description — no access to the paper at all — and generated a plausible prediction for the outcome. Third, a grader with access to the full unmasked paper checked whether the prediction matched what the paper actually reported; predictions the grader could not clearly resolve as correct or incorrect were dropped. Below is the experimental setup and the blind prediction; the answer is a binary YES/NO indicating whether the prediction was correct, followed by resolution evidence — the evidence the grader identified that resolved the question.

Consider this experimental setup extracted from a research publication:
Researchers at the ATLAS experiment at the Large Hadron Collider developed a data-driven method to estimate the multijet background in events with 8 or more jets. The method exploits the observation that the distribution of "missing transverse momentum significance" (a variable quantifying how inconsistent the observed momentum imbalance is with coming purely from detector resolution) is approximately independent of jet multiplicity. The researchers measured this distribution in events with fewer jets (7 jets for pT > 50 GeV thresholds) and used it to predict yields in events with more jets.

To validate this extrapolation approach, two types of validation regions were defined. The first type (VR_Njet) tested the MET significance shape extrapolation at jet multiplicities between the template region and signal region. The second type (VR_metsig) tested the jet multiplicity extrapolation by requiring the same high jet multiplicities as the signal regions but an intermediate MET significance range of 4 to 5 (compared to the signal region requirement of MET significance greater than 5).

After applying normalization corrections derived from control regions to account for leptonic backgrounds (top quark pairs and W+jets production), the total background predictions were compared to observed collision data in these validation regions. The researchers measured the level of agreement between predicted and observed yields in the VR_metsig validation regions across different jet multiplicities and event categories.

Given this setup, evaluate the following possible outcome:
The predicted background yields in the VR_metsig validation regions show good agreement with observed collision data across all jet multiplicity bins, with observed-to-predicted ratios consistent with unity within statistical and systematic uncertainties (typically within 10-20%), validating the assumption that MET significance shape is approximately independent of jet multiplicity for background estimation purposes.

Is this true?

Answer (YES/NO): YES